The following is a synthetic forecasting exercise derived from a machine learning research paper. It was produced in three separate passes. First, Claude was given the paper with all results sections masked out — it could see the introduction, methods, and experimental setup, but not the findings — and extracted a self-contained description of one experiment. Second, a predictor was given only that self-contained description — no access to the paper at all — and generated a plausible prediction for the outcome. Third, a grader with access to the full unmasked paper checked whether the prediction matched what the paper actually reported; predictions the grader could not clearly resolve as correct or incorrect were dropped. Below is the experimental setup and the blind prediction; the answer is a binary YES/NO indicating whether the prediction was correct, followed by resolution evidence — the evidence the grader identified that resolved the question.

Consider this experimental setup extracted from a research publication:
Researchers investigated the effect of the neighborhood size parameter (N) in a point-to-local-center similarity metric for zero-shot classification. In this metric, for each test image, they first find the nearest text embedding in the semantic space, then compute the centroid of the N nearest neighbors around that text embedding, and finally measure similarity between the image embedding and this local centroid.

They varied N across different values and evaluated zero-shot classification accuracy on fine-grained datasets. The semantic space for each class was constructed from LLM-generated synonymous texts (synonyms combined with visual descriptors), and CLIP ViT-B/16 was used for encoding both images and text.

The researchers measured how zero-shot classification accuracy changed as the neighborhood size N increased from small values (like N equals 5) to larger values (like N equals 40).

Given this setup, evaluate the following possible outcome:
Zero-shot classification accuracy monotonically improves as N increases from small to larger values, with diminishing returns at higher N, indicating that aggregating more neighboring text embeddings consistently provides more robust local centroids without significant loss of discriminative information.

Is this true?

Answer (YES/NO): NO